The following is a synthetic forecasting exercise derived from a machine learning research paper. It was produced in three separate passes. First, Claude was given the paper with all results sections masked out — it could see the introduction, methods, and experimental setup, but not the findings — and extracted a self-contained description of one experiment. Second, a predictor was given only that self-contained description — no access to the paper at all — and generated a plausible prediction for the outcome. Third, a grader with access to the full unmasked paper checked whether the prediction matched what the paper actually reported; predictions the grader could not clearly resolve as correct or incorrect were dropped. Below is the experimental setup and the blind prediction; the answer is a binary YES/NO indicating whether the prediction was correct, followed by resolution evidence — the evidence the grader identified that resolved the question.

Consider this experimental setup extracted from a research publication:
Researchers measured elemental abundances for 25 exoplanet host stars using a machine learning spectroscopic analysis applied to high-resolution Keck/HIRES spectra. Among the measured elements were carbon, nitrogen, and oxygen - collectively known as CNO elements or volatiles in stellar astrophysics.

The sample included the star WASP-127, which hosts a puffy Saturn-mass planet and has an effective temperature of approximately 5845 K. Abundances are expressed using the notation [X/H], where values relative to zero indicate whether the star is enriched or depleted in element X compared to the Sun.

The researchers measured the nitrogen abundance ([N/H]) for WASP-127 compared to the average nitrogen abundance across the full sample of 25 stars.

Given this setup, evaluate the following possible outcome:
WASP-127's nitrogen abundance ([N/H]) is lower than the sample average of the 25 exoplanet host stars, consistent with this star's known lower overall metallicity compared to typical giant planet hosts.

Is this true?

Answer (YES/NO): YES